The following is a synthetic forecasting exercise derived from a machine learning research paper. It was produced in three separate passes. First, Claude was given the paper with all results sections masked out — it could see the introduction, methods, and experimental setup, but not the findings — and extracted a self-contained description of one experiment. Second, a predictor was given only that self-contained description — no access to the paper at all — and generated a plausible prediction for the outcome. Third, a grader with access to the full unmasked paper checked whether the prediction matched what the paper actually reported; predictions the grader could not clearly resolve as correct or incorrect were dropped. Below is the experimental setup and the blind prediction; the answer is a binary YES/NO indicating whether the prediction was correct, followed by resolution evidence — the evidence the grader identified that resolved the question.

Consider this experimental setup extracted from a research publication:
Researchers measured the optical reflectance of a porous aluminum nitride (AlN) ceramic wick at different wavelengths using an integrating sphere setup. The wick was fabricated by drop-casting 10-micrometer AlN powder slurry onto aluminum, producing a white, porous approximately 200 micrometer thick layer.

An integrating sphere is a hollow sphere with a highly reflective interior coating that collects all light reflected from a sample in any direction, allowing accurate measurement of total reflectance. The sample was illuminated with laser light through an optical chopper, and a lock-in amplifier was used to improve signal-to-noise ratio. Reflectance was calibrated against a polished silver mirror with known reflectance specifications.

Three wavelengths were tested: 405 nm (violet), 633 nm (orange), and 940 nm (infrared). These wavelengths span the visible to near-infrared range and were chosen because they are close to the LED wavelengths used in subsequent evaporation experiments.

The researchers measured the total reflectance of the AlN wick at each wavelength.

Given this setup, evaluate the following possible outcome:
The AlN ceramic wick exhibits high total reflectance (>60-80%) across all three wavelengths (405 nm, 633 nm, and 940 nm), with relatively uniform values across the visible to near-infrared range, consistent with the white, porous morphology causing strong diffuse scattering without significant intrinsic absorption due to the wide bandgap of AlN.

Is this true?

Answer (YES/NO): NO